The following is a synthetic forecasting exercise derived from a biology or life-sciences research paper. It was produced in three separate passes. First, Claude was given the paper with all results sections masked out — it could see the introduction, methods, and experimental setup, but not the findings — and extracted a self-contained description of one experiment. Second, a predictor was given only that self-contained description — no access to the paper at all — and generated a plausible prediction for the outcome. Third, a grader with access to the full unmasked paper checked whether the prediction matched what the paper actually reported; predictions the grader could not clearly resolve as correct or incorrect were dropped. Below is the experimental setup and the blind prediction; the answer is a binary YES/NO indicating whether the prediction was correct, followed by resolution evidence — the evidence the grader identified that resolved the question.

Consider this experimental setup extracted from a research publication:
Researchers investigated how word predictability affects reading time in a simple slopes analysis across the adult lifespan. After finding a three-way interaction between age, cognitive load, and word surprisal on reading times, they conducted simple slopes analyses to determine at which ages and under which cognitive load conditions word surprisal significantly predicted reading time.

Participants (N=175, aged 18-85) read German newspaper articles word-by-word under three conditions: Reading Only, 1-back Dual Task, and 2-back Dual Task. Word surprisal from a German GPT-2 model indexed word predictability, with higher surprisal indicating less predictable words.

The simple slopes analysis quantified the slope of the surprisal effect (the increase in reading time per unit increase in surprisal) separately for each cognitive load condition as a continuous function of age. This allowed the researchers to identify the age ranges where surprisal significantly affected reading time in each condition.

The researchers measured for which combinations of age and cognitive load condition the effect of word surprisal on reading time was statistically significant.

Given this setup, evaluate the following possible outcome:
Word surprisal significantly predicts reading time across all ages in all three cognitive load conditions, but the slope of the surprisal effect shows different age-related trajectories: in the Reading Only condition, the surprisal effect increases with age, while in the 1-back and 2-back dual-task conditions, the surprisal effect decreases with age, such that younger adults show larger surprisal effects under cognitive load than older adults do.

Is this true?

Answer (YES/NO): NO